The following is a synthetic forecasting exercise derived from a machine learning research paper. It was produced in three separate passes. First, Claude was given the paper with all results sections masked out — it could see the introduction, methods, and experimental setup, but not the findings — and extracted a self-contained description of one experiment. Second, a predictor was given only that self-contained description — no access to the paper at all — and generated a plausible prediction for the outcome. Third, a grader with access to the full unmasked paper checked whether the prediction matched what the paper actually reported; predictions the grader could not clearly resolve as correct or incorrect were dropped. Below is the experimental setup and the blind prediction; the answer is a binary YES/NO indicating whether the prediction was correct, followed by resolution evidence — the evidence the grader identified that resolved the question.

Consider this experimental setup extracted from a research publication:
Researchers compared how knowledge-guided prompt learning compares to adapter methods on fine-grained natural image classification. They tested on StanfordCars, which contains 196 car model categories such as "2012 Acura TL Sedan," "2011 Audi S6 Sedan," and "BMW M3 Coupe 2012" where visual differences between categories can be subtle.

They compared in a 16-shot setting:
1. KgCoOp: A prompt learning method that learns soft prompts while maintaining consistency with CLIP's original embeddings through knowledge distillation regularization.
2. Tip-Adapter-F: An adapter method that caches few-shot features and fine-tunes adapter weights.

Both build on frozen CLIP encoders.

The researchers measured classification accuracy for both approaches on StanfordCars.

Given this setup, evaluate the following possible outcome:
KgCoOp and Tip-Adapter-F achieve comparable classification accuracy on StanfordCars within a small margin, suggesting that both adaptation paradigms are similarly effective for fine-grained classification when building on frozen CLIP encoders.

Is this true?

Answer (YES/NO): NO